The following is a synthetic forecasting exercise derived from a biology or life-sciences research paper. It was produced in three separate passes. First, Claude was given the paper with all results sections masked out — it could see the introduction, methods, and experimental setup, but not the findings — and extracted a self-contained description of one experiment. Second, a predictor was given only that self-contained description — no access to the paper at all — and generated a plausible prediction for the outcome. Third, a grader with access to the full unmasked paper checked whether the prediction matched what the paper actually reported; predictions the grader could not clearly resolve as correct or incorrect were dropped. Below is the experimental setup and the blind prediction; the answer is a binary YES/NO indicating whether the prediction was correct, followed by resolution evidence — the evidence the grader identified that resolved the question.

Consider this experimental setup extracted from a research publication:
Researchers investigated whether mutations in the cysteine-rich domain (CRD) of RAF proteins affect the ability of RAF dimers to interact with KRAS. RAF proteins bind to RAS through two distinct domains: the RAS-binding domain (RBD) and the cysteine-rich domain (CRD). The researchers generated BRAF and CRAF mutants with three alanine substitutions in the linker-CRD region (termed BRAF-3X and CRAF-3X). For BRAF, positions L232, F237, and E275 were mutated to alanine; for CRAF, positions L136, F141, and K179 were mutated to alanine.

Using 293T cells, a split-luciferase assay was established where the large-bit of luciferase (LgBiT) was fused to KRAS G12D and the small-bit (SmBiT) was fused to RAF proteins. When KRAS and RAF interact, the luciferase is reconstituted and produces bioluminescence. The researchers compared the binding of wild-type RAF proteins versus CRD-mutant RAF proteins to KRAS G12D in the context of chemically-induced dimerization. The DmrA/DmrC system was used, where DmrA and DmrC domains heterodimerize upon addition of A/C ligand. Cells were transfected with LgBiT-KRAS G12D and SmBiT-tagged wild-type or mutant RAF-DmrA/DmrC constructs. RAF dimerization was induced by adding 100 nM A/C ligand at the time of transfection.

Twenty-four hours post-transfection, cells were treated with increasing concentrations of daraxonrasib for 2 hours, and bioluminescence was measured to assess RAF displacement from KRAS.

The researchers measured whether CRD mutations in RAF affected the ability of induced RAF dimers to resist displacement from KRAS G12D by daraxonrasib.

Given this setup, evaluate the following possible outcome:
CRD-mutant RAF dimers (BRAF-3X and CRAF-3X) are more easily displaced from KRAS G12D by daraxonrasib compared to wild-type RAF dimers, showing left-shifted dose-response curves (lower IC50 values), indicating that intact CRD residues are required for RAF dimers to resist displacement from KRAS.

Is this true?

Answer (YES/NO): YES